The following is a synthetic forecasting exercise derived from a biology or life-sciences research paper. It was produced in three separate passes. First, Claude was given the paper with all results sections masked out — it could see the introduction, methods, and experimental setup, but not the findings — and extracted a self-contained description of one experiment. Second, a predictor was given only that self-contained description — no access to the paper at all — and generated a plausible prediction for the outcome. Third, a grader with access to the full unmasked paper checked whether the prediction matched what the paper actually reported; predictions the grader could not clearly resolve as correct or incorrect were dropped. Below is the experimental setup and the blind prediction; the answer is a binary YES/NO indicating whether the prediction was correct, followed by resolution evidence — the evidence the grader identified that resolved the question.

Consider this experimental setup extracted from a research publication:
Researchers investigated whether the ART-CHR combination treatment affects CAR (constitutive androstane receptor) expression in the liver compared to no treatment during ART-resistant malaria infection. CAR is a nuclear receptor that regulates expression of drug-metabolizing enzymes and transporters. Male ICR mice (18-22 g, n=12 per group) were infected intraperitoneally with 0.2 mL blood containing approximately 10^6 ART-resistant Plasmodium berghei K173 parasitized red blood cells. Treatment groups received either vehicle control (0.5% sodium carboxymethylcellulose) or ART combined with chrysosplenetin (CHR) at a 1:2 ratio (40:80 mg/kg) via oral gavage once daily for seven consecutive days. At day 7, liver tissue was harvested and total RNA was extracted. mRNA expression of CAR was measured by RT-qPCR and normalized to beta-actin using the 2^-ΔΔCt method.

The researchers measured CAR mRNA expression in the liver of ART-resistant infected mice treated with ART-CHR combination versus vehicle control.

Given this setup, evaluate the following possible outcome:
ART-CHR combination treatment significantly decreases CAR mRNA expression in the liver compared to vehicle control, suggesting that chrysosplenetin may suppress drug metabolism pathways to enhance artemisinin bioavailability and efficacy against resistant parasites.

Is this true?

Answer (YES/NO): NO